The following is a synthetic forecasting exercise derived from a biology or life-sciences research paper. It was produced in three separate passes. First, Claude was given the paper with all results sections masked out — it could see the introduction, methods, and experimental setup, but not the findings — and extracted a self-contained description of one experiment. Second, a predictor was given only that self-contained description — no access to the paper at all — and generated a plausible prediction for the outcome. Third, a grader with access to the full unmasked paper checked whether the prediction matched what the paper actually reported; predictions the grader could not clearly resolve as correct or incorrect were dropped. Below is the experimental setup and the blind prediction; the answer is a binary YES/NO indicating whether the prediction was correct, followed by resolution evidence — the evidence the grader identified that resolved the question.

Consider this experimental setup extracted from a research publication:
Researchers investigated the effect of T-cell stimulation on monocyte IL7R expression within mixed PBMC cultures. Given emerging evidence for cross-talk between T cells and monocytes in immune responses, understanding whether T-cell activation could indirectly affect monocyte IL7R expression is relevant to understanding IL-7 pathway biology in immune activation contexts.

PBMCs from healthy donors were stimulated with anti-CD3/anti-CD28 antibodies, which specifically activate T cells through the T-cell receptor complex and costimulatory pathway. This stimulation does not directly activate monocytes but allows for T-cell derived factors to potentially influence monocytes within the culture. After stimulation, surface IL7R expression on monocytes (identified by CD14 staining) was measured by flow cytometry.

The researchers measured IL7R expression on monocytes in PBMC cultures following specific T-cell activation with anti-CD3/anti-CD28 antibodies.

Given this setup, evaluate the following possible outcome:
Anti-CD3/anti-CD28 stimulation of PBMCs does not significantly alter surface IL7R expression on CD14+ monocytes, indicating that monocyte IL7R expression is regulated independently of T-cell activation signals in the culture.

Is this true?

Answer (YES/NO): NO